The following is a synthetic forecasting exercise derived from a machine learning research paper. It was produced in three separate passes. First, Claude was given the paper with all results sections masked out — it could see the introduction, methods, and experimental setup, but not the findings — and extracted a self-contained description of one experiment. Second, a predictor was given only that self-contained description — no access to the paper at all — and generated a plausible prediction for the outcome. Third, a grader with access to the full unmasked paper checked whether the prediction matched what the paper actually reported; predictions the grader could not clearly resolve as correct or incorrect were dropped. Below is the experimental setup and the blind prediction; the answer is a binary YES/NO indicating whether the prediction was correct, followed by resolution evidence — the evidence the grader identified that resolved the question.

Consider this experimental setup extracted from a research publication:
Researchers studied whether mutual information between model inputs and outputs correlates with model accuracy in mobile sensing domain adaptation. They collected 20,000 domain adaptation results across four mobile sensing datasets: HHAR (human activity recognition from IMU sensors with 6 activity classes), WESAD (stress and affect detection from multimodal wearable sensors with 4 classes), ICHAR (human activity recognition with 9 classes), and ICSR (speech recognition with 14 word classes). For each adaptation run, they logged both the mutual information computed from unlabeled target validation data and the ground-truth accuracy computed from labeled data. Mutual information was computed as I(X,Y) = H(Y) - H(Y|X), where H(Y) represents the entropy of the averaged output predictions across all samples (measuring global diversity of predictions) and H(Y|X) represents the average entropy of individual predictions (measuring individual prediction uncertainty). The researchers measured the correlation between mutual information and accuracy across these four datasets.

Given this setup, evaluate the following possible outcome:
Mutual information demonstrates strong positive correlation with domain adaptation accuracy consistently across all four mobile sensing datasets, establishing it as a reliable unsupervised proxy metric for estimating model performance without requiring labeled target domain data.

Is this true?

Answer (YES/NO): NO